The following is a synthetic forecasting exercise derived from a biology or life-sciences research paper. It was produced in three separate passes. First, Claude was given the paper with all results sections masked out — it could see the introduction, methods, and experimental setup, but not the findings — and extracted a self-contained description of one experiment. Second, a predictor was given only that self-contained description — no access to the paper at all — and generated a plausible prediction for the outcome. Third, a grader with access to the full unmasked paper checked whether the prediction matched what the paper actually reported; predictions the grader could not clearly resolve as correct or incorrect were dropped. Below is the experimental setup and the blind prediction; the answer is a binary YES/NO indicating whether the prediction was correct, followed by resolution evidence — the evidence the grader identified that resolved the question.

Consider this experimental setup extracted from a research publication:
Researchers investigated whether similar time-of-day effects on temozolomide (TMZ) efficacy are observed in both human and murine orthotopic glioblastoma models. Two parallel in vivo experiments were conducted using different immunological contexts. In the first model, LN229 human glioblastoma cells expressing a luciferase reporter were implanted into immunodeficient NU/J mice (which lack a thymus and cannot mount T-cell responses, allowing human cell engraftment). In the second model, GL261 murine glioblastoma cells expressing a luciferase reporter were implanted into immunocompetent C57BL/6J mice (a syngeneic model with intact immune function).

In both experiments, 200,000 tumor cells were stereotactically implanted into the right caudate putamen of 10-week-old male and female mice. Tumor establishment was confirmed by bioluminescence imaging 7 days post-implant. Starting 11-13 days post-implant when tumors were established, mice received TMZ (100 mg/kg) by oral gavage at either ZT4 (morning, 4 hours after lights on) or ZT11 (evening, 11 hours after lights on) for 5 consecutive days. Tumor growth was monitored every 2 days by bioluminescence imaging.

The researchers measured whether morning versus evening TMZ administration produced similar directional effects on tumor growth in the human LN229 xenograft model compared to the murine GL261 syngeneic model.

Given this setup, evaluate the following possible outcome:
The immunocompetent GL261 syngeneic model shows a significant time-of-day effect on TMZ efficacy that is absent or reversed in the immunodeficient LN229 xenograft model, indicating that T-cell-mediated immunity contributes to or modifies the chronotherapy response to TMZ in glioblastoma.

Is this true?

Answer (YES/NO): NO